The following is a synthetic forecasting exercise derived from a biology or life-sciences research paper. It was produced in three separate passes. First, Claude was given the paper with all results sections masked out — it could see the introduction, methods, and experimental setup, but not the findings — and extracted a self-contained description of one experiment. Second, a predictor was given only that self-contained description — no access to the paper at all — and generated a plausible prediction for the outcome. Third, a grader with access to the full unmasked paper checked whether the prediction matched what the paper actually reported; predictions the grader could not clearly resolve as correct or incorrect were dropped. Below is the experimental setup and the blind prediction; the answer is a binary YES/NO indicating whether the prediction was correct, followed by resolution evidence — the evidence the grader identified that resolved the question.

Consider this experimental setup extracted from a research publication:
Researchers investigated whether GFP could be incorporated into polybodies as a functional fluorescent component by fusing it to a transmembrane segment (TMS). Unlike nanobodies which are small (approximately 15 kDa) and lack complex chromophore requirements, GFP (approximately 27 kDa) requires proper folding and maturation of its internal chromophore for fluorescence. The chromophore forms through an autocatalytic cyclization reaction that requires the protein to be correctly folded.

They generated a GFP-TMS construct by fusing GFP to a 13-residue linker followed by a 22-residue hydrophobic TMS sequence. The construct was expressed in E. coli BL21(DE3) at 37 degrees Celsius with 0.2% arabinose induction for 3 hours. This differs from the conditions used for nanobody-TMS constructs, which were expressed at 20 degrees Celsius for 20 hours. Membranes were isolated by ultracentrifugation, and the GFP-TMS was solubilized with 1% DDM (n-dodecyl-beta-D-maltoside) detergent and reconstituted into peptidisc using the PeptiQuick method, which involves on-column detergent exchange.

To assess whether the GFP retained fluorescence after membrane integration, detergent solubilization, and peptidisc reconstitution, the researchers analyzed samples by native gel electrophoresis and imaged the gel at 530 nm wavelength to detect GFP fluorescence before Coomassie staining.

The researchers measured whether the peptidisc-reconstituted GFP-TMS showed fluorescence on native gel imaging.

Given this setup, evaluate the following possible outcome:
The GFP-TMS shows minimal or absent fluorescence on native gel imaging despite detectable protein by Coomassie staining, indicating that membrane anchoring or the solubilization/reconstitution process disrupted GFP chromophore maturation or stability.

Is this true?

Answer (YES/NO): NO